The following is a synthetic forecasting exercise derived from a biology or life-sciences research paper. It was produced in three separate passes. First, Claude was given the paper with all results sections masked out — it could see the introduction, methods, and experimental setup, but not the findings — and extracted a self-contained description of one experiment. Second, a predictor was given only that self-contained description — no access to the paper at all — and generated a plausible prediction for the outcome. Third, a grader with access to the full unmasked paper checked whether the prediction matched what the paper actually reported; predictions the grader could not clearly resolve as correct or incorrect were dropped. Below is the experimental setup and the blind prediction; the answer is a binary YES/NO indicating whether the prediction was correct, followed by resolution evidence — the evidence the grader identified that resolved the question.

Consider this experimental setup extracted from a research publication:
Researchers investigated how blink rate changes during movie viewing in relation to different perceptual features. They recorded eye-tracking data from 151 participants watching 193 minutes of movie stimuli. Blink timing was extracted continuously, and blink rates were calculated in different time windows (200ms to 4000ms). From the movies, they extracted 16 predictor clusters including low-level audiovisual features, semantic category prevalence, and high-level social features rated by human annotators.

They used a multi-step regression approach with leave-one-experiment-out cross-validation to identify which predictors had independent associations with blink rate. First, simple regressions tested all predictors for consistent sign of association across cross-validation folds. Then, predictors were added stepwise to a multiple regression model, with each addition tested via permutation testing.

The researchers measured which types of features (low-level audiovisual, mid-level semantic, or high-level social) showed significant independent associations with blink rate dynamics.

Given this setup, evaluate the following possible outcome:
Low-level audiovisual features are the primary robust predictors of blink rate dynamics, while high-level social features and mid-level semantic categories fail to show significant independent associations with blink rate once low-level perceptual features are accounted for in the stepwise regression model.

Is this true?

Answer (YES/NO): NO